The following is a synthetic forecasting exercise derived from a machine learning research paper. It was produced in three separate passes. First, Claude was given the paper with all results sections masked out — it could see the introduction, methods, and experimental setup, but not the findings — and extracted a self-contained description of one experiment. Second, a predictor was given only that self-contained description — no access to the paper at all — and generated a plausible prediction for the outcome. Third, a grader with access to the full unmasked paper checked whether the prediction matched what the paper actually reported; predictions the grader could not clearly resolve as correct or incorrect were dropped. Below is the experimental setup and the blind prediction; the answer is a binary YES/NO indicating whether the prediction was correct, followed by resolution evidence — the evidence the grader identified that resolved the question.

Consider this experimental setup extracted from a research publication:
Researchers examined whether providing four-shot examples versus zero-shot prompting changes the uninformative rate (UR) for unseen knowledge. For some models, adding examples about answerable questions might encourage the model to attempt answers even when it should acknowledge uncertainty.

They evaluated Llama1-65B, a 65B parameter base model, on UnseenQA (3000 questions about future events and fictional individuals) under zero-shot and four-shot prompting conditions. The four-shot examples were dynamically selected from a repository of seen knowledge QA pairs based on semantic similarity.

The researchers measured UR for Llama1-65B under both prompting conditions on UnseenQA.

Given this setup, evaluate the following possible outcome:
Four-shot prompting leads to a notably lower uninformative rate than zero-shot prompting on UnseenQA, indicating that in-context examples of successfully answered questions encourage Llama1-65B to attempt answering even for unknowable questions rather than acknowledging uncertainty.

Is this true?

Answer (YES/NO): YES